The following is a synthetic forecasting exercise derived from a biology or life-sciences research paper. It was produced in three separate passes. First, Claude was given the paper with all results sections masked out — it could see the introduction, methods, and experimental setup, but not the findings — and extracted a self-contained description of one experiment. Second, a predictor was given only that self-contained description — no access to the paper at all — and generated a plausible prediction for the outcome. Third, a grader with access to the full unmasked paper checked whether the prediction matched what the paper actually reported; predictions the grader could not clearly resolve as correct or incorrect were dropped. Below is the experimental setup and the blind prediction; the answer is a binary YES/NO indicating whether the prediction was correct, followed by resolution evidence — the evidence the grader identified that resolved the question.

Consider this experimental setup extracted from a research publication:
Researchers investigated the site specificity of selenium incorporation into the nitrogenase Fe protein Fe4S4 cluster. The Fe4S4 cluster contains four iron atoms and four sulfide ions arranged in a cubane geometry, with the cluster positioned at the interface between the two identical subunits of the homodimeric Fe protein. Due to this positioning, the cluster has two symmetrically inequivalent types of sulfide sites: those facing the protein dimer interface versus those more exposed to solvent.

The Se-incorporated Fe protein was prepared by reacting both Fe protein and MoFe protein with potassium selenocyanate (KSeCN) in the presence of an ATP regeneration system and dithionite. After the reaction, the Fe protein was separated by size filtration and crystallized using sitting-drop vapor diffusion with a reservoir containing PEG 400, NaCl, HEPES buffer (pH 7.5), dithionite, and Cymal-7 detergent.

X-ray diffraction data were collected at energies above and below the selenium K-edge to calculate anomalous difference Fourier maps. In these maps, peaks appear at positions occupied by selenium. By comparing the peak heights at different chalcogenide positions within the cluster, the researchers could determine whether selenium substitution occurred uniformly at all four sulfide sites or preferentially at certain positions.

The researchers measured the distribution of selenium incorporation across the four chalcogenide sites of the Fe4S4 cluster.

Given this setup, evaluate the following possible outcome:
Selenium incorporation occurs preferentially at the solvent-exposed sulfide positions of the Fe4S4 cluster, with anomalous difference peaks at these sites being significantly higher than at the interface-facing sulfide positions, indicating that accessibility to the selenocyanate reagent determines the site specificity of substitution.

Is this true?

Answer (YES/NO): NO